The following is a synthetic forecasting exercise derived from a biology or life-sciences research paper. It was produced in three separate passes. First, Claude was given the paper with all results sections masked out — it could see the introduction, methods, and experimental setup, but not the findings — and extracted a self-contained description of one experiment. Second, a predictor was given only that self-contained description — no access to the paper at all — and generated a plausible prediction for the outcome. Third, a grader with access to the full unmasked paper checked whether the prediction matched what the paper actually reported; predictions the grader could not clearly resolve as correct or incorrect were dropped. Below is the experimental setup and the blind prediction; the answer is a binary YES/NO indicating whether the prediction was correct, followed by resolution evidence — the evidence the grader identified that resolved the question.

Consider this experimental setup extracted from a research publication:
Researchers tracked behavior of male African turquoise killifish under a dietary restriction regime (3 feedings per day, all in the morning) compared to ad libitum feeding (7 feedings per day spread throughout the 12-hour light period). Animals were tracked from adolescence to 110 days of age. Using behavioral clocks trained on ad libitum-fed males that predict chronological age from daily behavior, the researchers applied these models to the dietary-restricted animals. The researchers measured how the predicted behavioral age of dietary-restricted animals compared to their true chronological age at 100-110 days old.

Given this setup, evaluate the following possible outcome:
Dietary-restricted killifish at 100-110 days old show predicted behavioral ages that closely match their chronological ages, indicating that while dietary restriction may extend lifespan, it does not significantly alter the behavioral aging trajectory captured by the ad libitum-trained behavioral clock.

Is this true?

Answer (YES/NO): NO